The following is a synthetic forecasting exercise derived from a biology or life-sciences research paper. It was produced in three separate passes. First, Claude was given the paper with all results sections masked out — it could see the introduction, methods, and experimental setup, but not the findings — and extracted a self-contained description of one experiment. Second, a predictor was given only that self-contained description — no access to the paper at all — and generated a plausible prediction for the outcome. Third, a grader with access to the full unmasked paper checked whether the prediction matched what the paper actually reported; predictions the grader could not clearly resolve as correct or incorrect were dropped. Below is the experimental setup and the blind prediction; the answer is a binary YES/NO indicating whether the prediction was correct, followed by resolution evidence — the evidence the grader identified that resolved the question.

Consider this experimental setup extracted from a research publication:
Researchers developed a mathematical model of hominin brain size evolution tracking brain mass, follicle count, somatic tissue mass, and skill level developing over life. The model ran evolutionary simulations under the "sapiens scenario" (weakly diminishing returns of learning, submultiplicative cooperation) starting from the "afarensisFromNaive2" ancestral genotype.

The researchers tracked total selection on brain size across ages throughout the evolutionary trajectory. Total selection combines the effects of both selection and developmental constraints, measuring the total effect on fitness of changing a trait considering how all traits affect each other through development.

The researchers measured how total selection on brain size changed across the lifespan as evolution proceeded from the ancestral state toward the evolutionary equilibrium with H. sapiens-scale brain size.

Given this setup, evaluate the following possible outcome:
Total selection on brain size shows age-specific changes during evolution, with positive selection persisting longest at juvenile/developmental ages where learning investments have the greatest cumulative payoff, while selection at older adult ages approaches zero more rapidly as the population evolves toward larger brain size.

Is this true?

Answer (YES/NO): NO